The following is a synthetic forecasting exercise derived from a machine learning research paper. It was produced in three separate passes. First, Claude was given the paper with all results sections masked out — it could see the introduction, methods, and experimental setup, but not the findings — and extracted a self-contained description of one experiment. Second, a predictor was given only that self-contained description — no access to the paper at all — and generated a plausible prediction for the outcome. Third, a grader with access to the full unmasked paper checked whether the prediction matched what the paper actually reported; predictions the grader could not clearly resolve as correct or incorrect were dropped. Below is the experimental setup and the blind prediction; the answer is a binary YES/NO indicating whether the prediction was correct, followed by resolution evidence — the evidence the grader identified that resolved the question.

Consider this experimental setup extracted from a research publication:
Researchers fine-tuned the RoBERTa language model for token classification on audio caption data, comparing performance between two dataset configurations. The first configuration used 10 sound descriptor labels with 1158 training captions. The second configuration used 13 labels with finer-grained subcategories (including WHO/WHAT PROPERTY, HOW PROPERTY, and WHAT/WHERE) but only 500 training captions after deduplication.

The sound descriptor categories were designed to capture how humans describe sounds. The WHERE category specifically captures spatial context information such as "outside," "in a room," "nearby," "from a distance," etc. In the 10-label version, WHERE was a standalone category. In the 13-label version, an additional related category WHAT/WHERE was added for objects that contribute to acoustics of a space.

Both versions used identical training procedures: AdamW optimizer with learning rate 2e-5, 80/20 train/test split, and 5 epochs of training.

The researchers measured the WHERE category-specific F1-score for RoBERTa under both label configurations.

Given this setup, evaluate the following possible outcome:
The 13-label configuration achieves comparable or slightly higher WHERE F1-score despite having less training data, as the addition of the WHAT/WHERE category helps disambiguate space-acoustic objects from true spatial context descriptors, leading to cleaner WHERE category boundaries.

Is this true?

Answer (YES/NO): NO